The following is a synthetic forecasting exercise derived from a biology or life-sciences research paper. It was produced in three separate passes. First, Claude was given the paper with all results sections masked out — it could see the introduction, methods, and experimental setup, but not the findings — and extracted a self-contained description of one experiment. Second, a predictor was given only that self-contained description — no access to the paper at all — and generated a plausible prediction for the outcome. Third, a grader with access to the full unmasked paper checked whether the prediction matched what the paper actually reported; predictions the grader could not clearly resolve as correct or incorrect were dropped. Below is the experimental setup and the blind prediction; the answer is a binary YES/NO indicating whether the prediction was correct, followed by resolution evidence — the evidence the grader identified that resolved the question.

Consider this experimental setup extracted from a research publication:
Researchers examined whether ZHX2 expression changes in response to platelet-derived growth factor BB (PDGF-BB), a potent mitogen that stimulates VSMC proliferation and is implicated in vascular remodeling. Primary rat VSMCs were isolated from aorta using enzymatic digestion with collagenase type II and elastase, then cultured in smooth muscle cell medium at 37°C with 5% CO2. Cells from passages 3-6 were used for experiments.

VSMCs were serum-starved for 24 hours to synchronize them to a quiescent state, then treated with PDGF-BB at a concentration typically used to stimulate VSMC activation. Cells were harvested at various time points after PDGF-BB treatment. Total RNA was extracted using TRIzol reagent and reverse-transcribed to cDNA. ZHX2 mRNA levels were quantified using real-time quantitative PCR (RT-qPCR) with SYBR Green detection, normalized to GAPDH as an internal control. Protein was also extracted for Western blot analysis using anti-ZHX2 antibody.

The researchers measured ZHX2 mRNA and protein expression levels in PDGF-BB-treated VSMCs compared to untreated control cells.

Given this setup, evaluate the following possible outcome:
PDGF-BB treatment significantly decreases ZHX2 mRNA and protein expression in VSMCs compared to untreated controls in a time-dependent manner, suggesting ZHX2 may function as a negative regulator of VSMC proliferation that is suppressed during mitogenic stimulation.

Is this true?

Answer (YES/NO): YES